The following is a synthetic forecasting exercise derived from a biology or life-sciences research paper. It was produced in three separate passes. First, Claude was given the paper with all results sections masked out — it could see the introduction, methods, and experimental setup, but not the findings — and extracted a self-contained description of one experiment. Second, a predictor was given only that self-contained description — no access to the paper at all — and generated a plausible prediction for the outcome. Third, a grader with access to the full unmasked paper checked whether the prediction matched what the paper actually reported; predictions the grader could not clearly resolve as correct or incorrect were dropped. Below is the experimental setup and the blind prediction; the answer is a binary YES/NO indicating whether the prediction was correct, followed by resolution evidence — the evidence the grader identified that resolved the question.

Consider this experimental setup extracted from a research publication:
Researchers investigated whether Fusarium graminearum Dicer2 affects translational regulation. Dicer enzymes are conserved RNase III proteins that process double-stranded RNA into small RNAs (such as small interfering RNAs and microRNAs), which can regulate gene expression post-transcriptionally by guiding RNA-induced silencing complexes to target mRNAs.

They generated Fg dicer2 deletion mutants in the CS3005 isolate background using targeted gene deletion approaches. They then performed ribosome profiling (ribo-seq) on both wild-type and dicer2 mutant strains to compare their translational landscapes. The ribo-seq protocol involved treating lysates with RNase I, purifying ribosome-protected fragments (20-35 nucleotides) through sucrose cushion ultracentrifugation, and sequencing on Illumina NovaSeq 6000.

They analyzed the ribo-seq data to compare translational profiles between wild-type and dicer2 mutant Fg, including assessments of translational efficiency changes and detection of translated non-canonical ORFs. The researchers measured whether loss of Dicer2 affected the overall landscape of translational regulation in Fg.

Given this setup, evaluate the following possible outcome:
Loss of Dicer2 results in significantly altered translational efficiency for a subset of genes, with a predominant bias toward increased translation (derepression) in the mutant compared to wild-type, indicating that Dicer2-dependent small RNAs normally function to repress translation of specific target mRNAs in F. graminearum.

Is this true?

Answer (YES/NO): YES